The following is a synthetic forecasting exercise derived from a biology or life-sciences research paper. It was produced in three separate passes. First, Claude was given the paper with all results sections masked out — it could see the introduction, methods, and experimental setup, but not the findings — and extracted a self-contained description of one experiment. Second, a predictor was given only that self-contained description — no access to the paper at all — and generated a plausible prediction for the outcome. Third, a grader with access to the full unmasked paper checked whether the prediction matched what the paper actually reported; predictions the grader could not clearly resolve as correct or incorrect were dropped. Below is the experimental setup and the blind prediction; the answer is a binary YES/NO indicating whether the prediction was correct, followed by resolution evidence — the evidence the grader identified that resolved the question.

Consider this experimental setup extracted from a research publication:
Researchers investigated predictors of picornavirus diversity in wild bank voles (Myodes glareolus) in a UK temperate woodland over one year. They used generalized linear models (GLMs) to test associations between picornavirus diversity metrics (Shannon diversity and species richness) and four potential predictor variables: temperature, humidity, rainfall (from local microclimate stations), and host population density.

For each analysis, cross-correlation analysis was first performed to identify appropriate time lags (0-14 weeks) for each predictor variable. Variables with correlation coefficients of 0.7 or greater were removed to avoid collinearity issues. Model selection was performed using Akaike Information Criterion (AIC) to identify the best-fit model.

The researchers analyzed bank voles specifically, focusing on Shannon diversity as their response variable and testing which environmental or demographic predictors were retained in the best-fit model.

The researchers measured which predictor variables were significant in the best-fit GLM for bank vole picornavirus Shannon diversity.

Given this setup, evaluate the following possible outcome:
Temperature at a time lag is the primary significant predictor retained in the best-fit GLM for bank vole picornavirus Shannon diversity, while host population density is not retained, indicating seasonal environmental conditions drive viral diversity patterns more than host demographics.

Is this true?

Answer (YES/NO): NO